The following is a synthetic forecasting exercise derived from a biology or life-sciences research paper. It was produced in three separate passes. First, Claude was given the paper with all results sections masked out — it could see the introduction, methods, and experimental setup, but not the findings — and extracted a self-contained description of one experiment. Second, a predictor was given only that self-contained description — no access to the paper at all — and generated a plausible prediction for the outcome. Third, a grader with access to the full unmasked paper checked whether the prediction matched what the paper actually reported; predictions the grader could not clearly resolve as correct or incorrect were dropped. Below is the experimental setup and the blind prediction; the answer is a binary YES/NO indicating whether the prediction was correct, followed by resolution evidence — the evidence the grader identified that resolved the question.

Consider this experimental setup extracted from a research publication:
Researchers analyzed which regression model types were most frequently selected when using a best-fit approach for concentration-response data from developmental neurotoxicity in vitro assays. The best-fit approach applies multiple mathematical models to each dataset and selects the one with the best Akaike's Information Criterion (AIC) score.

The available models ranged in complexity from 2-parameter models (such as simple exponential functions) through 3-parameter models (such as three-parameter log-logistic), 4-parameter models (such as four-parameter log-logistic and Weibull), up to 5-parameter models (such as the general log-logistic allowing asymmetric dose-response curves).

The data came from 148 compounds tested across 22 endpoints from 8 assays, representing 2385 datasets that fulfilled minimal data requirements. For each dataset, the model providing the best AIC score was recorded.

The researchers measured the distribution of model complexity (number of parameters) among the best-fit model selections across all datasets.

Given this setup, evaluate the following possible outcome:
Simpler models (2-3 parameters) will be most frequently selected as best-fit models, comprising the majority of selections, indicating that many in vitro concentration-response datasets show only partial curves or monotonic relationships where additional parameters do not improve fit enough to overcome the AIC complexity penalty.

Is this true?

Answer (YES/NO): YES